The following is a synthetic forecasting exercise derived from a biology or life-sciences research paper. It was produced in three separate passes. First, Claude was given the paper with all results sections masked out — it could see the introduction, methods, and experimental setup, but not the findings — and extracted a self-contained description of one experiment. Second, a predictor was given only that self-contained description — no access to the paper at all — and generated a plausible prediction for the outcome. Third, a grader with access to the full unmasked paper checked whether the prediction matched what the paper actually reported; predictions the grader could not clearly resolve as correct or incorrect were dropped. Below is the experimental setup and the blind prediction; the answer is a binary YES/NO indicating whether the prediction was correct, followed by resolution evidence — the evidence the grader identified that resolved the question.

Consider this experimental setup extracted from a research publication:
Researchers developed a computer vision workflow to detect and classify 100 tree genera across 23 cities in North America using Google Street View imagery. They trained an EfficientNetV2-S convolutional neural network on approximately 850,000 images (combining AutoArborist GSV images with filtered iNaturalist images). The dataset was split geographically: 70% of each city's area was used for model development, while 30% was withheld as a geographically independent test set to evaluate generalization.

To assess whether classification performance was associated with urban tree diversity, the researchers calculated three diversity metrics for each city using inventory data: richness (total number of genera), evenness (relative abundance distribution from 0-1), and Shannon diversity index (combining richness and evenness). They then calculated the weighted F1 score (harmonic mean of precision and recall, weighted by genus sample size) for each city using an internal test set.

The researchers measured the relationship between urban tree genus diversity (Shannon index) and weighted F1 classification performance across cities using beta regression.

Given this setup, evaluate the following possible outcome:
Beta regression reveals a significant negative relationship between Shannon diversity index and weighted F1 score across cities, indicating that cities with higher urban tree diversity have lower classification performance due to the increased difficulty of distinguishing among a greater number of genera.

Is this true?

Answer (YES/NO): YES